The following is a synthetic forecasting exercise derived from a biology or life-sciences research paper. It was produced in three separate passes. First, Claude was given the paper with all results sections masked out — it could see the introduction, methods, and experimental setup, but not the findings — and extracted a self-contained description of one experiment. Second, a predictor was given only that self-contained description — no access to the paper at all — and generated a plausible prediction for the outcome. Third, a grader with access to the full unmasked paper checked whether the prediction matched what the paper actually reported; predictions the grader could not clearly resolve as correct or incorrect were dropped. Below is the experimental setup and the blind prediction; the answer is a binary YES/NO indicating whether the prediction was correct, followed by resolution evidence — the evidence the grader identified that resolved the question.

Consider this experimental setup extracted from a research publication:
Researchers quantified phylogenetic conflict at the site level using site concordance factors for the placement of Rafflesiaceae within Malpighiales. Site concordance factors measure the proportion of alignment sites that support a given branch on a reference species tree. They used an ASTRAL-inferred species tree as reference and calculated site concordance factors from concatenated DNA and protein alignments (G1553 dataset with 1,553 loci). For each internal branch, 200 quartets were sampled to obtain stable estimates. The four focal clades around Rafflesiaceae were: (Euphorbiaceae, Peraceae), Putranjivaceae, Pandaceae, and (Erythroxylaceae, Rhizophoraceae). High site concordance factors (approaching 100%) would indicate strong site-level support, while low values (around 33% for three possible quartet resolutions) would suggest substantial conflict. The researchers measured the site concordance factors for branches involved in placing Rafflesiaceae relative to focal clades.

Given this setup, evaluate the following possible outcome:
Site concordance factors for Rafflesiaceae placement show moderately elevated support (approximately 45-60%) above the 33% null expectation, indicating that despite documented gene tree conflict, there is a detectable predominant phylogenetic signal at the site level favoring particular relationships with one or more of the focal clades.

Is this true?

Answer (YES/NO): NO